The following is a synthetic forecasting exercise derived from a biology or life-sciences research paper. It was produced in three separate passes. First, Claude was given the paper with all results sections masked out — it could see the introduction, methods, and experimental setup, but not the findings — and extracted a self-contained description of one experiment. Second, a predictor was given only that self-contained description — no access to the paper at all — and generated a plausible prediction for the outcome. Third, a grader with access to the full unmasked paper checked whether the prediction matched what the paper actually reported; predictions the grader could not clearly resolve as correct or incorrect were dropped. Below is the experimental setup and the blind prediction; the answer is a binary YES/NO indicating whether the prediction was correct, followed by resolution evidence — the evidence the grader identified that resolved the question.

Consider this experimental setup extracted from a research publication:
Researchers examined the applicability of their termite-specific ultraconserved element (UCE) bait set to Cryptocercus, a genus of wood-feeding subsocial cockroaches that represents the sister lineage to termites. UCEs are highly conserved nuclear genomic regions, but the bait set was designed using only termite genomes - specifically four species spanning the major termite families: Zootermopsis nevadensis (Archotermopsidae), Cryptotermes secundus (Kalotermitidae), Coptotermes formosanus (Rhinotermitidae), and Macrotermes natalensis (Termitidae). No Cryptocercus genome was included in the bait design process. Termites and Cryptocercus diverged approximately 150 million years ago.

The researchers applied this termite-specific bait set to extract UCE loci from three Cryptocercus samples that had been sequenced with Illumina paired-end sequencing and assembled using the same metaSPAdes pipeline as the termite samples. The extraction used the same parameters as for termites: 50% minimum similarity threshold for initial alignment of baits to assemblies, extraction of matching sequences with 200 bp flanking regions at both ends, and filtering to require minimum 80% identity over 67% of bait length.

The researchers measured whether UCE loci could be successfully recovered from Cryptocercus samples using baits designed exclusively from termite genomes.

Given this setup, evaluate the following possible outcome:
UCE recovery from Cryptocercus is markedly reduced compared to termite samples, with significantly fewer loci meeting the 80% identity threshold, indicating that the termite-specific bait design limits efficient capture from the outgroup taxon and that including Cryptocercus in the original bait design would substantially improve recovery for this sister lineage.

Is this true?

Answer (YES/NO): NO